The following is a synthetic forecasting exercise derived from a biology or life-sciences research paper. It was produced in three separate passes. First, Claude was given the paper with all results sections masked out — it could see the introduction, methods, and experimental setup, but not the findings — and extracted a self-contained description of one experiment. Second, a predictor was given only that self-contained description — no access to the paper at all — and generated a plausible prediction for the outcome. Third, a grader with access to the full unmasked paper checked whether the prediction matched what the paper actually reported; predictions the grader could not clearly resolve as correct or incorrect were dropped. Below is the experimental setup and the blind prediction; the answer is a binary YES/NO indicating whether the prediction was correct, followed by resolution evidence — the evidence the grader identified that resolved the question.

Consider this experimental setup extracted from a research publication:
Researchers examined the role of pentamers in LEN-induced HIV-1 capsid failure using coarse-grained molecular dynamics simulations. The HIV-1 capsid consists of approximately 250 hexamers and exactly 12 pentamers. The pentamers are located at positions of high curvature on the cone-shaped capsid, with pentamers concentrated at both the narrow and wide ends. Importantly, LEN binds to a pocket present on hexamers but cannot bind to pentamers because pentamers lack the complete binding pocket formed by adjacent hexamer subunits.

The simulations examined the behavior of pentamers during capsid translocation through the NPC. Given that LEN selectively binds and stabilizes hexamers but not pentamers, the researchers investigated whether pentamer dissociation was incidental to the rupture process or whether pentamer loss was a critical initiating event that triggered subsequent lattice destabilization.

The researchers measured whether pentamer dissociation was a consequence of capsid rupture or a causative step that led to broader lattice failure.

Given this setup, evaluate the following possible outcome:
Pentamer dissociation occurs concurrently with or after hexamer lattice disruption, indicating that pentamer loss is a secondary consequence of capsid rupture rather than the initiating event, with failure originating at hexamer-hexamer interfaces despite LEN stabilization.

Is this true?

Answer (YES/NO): NO